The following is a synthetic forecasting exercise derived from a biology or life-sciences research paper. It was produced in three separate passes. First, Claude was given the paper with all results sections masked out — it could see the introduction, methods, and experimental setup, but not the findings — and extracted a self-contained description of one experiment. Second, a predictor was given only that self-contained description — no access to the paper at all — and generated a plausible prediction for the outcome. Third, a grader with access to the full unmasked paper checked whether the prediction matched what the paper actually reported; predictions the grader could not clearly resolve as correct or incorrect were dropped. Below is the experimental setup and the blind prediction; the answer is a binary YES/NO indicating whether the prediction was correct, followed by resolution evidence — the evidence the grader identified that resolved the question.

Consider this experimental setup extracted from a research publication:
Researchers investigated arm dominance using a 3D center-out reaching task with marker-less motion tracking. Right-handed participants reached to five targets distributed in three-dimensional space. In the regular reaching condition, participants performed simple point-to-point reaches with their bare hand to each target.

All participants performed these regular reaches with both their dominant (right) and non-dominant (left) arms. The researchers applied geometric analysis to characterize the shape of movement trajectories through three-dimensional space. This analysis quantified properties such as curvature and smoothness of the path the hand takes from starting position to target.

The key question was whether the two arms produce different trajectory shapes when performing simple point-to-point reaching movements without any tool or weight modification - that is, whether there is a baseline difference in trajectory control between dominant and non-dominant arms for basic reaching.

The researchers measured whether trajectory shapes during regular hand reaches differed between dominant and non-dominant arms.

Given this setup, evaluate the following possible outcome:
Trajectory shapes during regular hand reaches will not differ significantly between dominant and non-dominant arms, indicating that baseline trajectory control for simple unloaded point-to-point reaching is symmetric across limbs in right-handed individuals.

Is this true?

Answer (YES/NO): YES